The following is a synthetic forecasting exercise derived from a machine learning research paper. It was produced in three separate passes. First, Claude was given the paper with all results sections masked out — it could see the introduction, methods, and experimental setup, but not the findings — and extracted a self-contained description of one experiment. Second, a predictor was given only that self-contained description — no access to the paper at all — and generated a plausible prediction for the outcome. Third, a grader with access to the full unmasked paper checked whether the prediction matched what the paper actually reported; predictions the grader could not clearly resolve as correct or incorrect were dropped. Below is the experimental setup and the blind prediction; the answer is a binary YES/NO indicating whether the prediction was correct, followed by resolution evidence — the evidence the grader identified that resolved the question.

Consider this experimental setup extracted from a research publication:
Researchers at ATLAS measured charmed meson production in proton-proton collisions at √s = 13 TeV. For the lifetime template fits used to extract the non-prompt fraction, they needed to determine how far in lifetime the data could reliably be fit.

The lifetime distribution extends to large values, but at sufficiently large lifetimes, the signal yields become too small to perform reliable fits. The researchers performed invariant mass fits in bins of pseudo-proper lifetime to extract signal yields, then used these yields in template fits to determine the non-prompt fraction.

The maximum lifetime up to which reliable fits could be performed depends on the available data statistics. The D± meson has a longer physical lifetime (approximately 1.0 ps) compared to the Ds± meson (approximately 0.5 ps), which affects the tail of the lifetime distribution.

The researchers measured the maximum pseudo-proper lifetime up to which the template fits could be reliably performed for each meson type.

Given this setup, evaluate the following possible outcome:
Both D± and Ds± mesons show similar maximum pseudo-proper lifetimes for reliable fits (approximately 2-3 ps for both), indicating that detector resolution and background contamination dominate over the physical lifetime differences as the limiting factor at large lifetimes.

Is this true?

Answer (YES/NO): NO